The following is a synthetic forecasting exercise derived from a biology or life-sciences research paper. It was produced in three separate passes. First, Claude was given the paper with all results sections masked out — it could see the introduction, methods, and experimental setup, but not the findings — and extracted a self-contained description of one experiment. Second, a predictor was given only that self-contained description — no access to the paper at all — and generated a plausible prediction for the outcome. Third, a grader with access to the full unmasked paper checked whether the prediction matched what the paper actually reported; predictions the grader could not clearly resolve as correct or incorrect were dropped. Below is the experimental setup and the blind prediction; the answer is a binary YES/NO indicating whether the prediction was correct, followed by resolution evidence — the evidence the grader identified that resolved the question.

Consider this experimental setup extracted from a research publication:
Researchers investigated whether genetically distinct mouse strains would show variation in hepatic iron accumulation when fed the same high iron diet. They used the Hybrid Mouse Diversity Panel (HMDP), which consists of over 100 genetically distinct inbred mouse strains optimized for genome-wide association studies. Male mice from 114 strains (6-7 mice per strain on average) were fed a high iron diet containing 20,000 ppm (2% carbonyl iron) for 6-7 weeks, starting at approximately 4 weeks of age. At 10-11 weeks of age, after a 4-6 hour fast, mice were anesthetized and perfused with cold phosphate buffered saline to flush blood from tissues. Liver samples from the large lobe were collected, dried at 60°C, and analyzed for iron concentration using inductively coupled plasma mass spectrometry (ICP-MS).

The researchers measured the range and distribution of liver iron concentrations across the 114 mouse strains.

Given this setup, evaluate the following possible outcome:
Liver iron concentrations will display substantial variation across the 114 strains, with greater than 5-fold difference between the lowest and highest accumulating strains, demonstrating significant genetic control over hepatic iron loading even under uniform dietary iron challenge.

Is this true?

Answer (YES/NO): YES